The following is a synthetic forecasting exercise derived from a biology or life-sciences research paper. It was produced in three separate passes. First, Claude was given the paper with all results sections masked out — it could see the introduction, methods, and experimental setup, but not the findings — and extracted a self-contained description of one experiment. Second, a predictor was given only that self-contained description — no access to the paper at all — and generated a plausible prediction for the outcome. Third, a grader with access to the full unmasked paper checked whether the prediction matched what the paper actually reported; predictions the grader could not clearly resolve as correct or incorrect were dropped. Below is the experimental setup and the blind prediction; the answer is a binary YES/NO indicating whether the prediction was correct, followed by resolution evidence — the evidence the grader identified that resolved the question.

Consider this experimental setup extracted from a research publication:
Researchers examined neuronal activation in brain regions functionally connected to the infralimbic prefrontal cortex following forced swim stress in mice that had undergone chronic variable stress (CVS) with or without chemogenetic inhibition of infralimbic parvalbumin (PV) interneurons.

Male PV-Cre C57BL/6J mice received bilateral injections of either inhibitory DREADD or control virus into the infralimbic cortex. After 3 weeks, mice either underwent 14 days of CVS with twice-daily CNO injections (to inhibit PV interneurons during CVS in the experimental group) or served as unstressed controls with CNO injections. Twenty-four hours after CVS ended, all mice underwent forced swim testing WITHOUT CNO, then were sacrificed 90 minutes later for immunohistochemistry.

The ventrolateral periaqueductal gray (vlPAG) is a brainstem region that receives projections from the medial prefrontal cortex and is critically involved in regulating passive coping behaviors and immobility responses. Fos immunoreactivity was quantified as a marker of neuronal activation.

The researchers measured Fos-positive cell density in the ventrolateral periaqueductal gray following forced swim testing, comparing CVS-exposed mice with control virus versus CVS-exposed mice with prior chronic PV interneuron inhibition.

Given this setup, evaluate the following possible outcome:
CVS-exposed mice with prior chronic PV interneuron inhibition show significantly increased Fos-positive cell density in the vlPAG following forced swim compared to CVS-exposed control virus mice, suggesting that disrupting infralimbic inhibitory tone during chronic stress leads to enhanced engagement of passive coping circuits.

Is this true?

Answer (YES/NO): NO